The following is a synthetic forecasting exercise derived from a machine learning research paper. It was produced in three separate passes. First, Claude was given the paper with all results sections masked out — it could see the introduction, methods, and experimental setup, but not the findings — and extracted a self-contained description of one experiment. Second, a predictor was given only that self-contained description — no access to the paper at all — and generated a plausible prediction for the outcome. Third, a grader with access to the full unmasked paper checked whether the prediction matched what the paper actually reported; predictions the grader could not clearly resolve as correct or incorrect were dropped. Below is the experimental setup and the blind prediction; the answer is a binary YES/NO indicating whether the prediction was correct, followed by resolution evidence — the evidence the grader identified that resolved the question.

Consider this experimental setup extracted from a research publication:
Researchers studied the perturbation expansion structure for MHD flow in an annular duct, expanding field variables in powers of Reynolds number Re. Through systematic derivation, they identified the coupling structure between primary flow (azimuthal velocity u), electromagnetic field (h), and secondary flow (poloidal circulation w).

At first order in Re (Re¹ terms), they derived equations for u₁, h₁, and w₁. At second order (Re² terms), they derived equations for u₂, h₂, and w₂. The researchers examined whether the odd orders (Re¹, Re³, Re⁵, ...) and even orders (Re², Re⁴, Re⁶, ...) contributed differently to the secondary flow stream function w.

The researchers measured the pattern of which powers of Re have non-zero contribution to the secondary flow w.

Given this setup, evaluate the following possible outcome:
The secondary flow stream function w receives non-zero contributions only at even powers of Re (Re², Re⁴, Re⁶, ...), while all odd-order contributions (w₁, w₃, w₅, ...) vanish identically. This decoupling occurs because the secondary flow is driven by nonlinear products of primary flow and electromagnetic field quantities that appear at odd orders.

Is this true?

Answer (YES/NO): NO